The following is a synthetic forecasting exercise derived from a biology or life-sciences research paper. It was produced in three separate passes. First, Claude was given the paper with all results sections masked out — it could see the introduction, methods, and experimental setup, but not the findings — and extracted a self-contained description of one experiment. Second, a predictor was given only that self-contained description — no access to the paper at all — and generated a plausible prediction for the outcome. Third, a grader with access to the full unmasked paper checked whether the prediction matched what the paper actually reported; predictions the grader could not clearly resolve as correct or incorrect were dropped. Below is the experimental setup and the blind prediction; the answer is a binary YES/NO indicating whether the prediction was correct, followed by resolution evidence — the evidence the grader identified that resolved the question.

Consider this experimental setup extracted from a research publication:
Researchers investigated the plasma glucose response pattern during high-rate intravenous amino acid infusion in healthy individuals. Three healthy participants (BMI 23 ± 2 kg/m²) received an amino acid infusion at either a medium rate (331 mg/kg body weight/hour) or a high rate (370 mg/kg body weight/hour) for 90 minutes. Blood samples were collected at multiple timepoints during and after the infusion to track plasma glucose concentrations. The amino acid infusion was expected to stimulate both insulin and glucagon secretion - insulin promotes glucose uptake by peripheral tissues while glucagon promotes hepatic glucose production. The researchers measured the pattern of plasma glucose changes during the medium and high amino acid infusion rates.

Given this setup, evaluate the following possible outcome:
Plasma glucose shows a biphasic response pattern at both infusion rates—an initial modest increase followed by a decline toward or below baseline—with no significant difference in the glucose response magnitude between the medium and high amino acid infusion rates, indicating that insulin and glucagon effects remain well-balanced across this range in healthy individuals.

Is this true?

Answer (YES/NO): YES